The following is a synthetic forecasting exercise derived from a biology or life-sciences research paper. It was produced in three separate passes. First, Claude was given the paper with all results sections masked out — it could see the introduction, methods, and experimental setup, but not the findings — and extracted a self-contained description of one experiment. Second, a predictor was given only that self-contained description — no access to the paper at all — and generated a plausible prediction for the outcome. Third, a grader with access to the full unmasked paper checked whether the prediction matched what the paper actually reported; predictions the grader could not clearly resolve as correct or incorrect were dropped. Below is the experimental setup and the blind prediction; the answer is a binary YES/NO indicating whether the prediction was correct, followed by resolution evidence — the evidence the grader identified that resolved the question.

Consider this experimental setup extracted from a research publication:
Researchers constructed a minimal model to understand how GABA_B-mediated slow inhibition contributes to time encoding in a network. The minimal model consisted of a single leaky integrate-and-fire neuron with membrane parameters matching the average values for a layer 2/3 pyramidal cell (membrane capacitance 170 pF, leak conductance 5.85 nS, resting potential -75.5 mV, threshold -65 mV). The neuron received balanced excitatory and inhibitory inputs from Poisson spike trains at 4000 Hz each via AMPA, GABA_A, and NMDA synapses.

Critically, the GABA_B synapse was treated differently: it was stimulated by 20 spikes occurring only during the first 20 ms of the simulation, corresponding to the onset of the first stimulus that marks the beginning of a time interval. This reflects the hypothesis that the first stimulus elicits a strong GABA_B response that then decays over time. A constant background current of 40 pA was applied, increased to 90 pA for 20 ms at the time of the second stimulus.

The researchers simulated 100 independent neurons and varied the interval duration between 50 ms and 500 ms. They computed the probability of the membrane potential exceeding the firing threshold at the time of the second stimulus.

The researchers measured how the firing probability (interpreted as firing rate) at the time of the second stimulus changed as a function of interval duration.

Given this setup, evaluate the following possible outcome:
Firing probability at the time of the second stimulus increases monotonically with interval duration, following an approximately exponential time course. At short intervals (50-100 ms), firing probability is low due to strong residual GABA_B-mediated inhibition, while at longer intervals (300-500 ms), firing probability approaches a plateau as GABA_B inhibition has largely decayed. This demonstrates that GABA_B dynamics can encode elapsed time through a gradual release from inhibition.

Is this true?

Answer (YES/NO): NO